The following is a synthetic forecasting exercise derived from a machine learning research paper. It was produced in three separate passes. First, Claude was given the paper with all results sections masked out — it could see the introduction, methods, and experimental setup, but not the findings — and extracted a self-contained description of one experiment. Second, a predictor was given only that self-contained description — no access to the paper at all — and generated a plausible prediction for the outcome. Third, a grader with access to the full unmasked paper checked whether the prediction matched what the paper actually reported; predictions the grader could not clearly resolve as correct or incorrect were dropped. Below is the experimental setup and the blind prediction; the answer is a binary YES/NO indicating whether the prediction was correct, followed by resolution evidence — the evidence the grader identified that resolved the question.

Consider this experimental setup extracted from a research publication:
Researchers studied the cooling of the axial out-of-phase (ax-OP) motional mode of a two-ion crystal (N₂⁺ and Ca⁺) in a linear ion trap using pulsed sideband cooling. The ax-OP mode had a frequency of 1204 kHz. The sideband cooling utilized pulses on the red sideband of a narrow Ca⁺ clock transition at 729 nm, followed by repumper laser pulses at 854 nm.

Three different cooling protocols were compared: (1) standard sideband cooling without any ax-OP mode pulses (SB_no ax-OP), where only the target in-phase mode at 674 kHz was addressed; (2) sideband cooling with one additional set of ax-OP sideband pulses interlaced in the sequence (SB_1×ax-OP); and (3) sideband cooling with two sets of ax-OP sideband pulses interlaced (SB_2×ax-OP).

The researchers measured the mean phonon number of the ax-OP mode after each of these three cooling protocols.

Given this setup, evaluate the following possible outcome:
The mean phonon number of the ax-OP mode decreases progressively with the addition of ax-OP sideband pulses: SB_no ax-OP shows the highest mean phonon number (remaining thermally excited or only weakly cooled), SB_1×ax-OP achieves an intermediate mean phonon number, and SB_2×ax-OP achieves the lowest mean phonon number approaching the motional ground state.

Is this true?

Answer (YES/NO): YES